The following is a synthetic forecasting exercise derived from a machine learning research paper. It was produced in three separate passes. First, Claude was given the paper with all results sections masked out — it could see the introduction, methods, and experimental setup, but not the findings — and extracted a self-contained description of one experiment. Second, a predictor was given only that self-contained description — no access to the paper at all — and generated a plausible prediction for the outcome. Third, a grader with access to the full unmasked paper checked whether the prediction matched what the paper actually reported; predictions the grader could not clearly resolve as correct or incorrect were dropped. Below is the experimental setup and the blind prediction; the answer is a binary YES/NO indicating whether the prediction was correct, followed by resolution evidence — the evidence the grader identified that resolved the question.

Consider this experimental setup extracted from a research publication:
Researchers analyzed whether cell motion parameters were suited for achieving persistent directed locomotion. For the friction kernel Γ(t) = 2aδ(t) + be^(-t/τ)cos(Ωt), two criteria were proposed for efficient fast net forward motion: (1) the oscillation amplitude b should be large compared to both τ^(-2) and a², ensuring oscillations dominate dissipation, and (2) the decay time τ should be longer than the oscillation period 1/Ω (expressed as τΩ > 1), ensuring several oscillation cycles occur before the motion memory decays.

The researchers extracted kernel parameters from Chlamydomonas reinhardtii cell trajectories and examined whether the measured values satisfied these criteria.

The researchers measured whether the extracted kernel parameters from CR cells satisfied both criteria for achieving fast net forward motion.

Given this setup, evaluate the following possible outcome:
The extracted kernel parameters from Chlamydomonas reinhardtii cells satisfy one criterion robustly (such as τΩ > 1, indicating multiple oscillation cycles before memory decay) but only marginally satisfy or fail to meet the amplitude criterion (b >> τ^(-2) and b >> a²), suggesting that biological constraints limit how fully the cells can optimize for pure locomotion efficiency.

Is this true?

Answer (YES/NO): NO